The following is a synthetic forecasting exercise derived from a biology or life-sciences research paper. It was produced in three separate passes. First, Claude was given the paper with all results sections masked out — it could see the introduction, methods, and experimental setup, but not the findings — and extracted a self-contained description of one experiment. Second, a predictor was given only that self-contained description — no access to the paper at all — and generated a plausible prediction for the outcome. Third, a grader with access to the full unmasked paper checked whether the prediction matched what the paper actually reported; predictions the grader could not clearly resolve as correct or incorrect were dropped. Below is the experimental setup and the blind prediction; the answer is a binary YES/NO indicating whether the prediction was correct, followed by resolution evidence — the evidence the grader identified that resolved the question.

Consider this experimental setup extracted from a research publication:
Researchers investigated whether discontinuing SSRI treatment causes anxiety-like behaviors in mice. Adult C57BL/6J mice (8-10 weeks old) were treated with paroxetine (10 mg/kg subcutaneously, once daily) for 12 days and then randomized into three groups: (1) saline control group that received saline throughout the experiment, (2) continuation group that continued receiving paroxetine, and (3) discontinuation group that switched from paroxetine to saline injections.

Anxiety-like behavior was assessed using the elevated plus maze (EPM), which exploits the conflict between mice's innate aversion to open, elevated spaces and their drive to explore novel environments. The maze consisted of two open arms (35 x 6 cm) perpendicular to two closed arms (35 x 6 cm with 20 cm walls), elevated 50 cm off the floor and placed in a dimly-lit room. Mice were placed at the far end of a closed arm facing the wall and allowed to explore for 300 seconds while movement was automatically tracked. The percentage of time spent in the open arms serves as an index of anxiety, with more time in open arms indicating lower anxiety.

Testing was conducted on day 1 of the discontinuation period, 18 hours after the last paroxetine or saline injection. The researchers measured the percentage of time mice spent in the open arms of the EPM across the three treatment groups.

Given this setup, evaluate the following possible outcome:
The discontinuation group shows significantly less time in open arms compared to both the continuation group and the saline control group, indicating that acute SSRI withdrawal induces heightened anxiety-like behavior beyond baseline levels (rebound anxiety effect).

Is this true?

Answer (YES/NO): NO